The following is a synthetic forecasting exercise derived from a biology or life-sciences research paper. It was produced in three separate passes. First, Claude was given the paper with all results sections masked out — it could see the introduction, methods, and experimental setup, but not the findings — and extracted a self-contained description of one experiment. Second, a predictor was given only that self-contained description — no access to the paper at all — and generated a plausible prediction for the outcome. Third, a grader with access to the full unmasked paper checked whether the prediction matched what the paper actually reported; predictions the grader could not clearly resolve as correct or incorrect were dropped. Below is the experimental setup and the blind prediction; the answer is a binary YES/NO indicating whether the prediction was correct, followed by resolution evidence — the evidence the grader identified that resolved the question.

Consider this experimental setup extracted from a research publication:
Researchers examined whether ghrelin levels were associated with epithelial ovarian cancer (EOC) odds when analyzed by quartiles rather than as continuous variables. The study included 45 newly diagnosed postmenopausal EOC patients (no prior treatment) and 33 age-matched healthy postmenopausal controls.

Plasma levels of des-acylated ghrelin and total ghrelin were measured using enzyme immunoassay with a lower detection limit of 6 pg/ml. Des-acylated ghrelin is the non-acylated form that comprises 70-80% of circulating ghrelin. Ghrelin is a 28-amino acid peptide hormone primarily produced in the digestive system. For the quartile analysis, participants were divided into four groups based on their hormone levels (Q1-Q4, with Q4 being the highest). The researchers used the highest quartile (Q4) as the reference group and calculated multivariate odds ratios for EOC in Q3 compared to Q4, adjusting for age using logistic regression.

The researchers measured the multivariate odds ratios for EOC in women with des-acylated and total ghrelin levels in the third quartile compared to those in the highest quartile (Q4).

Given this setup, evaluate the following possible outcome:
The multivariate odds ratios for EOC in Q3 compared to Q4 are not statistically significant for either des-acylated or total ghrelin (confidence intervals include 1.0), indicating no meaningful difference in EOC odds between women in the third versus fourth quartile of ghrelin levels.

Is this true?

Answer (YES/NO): NO